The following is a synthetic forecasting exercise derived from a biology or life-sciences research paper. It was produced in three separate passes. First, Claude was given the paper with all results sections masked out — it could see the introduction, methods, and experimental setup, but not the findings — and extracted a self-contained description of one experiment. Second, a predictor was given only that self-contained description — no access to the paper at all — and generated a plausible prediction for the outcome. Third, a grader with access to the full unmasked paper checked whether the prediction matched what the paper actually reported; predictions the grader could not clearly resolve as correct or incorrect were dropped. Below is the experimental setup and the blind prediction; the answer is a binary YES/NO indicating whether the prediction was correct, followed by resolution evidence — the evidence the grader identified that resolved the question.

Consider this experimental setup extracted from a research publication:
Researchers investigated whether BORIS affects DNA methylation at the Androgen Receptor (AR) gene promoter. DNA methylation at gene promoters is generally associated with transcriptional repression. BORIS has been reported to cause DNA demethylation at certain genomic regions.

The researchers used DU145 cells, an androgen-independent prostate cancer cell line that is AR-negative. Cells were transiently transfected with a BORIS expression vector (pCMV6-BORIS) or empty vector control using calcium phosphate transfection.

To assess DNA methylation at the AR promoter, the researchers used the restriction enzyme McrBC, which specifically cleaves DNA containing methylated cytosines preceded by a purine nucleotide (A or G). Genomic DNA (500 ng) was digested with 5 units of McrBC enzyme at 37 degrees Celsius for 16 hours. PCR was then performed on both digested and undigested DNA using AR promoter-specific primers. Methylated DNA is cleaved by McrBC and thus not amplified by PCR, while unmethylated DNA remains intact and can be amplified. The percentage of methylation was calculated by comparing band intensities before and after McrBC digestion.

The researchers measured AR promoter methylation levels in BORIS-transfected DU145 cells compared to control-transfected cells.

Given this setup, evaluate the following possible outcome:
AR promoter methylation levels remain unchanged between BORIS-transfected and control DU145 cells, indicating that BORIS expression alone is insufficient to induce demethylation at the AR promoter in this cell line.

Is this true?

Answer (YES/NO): NO